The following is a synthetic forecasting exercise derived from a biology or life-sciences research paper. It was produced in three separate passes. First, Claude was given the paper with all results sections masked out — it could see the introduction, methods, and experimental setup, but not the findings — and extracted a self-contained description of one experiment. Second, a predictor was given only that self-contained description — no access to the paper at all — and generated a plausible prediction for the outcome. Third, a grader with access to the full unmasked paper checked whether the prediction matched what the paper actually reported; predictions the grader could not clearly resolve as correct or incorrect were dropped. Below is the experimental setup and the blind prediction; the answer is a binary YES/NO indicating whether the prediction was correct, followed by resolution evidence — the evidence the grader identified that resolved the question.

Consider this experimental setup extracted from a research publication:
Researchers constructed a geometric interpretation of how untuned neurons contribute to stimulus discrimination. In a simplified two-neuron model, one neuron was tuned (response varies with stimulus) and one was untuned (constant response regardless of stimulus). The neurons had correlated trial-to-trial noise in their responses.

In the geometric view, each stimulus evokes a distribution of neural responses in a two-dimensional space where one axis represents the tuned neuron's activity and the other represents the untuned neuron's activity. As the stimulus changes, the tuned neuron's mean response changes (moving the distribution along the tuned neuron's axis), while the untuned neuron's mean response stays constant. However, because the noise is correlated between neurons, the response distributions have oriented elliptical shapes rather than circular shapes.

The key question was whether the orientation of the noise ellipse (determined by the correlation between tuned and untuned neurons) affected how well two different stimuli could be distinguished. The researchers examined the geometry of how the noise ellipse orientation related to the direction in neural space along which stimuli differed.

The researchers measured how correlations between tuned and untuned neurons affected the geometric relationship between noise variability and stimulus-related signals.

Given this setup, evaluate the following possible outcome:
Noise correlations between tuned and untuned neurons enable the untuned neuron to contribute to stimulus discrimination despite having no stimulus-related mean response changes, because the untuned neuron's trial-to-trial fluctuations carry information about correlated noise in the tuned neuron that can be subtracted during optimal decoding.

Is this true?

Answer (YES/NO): YES